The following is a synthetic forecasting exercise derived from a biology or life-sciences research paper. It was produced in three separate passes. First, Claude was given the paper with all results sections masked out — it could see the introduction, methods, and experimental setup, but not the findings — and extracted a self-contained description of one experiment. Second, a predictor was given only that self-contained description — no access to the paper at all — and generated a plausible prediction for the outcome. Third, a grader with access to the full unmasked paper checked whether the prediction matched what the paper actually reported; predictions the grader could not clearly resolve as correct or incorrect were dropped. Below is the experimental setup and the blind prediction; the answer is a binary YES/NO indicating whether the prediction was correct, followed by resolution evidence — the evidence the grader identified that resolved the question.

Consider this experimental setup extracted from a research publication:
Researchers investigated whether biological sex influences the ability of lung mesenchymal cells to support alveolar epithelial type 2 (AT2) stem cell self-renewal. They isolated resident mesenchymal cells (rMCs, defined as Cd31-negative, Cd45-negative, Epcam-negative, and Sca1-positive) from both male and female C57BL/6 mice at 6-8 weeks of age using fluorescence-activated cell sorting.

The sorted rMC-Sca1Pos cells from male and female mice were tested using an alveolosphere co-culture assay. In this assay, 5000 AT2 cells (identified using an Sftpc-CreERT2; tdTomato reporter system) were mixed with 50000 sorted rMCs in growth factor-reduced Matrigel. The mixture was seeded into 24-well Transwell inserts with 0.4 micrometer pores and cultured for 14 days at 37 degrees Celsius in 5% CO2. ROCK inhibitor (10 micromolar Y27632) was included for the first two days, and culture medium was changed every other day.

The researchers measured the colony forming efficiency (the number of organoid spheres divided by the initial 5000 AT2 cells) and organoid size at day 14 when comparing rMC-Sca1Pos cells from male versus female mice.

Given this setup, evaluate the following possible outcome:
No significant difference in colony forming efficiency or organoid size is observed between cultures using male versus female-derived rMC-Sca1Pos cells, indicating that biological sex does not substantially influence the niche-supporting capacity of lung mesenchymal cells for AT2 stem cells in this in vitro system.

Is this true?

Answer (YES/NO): NO